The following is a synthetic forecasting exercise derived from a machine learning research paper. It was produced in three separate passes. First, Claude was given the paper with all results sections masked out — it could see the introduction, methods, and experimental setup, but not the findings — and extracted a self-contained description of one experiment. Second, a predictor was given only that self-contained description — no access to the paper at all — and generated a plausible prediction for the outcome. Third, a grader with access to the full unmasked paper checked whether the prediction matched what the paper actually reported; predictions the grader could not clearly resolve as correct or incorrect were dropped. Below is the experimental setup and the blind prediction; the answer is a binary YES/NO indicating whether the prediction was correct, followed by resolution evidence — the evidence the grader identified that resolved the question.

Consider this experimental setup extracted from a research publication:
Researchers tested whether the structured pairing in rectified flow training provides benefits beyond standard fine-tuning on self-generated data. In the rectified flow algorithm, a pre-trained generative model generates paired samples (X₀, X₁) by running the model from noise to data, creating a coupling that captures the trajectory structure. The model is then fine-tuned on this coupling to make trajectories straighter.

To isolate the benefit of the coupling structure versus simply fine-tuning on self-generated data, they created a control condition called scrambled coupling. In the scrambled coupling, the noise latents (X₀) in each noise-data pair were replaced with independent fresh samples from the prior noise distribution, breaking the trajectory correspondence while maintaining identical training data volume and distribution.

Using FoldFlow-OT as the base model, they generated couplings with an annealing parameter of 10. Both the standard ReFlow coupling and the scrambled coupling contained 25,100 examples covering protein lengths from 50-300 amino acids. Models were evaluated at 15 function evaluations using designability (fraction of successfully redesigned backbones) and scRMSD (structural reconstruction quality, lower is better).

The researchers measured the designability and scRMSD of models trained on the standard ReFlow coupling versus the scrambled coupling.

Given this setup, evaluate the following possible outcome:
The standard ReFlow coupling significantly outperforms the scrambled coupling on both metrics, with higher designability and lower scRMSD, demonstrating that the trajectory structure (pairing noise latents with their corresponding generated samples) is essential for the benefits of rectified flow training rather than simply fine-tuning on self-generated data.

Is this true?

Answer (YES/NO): NO